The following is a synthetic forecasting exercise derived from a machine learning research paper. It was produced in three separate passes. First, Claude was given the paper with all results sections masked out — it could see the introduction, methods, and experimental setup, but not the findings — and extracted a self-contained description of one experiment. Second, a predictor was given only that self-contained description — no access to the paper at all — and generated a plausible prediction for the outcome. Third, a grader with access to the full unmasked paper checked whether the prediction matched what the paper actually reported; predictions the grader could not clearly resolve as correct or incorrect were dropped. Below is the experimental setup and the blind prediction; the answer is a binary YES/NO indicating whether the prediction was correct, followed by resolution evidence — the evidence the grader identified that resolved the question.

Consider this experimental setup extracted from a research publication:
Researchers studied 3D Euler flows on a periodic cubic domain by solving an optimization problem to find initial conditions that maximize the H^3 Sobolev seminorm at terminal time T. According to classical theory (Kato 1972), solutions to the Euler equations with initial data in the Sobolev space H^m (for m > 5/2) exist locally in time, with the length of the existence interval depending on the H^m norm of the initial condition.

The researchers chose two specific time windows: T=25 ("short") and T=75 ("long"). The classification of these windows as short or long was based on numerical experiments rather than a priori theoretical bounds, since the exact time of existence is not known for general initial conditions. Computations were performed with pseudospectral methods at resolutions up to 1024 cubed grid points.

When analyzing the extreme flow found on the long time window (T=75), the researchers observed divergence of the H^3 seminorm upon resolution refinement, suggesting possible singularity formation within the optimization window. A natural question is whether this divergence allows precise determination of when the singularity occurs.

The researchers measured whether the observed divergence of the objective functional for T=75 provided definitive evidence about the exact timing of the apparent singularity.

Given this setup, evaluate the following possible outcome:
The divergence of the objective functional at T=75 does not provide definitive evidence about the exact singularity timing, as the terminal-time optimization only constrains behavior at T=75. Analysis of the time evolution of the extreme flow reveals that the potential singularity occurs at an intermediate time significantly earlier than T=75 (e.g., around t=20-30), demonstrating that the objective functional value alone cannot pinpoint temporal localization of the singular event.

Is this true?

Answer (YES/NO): NO